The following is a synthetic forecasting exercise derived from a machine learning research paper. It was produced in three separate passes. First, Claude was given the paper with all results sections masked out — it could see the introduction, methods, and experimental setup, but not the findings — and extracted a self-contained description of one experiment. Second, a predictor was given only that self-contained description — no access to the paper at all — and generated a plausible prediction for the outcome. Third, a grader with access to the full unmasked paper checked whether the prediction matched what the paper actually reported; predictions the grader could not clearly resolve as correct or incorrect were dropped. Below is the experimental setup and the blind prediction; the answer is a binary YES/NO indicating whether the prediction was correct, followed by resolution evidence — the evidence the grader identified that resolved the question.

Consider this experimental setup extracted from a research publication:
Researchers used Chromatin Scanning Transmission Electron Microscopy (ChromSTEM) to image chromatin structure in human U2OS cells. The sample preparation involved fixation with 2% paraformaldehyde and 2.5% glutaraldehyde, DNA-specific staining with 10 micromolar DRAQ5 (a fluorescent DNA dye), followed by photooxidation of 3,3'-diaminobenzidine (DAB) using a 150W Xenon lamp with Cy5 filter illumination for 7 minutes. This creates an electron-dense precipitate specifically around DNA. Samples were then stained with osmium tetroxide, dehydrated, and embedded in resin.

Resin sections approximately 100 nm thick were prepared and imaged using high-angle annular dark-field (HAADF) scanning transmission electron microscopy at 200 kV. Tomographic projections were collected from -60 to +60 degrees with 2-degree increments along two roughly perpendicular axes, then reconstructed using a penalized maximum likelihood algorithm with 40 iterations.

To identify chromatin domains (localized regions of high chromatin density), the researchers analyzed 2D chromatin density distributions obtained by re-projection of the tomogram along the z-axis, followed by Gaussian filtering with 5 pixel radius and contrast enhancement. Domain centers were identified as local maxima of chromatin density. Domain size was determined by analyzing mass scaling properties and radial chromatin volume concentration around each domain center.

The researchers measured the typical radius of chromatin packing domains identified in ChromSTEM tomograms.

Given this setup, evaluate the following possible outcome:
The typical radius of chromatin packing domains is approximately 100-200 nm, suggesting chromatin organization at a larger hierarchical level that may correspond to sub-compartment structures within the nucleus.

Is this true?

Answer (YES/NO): NO